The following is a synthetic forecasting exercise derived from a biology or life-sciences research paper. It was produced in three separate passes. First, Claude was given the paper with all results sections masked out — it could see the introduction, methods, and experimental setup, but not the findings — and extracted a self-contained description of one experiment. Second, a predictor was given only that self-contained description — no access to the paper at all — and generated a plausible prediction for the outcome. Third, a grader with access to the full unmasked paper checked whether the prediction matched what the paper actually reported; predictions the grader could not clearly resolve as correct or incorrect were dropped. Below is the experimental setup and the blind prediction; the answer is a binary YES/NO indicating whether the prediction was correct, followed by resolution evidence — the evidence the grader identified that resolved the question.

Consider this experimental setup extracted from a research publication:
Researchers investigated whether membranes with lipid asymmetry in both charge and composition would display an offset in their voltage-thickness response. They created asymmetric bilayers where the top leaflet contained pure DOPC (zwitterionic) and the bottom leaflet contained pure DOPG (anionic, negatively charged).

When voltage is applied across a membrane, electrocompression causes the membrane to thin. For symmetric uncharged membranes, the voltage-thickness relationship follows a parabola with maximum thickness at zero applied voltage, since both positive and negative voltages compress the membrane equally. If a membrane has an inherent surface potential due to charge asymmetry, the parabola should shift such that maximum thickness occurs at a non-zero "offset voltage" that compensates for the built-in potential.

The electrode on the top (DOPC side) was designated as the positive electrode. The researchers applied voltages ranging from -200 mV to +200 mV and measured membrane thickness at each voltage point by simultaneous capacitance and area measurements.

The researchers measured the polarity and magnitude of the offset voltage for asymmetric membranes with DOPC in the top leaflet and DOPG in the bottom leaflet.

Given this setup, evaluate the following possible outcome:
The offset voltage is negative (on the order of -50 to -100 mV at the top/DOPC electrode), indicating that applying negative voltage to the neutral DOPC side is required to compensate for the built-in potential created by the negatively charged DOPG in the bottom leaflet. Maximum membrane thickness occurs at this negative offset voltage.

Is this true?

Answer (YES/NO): NO